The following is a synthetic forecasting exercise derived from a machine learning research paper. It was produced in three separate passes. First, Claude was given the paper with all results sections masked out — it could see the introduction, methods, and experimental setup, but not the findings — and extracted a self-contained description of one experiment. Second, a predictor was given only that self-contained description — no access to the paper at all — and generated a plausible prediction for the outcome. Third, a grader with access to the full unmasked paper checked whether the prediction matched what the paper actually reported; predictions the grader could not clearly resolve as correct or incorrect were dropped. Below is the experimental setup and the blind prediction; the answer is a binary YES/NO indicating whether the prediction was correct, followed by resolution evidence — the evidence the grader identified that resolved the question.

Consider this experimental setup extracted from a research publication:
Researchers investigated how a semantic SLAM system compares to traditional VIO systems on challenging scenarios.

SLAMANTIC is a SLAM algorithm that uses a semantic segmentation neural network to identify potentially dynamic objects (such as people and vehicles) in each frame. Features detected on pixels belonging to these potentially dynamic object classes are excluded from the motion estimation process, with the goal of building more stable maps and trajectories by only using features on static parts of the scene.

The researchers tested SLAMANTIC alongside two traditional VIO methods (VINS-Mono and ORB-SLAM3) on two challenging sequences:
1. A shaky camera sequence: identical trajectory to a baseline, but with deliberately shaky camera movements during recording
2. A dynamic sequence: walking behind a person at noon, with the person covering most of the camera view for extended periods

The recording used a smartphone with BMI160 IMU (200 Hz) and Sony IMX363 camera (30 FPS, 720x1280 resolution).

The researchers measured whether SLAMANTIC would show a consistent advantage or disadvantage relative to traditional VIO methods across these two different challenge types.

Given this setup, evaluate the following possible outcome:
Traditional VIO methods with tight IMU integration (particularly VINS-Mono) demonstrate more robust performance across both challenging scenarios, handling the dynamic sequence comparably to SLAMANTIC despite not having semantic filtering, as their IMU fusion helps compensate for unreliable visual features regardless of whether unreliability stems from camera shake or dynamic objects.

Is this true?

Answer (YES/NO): NO